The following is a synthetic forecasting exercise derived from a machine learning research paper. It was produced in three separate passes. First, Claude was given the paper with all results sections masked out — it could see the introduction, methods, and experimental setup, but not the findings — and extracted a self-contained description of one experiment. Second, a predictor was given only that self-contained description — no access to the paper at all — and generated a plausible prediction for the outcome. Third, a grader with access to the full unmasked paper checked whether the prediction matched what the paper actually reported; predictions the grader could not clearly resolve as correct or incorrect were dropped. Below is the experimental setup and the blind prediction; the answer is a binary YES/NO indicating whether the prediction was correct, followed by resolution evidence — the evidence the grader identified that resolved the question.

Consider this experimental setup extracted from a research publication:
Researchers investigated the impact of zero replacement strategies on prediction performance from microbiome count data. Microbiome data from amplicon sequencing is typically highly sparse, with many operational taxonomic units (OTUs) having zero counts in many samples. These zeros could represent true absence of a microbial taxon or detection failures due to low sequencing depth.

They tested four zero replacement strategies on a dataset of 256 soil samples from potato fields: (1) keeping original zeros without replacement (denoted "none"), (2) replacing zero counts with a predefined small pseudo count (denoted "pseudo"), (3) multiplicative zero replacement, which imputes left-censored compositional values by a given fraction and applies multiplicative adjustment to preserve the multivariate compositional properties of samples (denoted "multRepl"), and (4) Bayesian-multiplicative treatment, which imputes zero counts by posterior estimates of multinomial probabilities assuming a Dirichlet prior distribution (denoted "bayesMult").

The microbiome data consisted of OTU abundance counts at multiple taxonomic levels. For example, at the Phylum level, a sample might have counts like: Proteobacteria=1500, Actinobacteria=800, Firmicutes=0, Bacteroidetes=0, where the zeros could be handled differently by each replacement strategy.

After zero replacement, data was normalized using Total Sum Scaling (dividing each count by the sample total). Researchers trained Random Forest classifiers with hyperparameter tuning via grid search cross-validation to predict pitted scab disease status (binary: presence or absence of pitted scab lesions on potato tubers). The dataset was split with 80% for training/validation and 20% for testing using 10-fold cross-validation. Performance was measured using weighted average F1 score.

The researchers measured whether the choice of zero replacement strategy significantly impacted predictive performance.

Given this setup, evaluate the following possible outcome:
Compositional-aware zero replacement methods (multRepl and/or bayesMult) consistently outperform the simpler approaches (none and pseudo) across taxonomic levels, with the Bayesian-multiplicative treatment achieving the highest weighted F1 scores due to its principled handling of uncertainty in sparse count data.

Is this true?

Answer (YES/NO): NO